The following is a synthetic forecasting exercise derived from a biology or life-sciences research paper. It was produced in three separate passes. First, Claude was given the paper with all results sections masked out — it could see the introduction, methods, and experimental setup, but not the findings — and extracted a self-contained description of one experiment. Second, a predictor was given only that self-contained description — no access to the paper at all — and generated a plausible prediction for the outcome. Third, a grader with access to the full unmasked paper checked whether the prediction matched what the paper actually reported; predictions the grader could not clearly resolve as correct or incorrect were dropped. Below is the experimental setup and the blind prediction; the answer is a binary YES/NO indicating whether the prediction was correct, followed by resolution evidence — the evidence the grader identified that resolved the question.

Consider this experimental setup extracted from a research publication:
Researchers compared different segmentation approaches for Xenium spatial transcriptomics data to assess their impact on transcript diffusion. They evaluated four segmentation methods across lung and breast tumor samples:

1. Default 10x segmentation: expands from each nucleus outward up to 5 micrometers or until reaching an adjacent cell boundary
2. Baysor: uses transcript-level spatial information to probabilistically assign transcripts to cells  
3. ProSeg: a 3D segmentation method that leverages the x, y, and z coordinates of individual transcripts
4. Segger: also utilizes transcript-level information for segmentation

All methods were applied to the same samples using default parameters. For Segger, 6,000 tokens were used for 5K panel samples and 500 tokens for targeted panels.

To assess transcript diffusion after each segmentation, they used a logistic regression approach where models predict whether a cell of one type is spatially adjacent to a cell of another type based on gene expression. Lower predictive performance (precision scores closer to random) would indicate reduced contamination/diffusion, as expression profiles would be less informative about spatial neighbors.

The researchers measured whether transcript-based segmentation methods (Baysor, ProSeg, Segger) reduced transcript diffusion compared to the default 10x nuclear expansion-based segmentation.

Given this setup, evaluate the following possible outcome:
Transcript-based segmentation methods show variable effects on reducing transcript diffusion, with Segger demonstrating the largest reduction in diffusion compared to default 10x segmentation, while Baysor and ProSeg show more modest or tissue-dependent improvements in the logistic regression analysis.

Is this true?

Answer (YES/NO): NO